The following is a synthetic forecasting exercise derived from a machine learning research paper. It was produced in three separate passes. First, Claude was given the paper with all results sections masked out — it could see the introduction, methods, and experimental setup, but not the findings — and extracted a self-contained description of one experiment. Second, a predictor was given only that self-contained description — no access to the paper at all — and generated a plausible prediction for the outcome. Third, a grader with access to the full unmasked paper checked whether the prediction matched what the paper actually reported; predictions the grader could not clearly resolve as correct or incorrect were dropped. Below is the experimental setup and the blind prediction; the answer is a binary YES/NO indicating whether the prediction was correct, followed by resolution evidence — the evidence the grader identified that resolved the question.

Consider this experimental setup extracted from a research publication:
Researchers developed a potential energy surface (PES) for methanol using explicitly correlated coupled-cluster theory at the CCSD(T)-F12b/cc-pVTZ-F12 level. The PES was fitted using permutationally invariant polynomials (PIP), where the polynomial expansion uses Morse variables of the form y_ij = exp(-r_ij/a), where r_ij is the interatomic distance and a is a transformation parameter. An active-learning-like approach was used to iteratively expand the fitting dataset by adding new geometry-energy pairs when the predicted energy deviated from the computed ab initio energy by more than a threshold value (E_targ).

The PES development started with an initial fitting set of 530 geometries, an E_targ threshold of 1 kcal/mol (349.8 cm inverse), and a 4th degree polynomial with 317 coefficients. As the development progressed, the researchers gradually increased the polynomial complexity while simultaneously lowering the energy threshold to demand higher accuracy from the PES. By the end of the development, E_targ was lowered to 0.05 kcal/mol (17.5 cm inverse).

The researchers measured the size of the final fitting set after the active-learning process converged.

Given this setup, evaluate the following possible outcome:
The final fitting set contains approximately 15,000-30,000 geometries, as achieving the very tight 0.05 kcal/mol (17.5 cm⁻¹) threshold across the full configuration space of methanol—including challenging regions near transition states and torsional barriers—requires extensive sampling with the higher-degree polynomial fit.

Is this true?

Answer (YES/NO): NO